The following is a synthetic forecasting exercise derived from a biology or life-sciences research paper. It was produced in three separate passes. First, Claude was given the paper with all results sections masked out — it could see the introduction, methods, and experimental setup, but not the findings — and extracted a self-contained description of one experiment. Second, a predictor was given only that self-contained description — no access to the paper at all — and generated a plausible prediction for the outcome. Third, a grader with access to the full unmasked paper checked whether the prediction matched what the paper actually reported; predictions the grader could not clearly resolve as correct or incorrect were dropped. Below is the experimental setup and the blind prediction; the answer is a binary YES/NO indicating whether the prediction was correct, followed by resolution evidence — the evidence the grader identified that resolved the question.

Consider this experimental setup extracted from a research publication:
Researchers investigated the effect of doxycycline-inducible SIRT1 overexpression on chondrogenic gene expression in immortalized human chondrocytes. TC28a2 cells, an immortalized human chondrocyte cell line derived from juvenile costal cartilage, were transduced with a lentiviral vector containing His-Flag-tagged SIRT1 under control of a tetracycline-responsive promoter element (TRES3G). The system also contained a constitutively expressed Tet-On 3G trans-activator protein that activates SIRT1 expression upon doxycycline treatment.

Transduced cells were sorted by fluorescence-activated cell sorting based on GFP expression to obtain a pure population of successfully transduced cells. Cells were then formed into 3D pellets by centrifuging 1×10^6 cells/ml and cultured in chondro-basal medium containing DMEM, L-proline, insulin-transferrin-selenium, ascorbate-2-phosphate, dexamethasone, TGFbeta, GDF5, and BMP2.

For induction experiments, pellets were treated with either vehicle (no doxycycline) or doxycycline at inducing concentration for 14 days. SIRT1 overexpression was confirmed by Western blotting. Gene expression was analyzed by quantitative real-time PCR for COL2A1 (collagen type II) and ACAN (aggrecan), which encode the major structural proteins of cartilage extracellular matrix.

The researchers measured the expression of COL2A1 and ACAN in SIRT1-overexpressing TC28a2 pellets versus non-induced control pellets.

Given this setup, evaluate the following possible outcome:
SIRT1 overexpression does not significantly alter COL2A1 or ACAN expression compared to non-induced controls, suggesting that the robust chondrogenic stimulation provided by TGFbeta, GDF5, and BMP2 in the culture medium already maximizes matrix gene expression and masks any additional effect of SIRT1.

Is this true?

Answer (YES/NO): NO